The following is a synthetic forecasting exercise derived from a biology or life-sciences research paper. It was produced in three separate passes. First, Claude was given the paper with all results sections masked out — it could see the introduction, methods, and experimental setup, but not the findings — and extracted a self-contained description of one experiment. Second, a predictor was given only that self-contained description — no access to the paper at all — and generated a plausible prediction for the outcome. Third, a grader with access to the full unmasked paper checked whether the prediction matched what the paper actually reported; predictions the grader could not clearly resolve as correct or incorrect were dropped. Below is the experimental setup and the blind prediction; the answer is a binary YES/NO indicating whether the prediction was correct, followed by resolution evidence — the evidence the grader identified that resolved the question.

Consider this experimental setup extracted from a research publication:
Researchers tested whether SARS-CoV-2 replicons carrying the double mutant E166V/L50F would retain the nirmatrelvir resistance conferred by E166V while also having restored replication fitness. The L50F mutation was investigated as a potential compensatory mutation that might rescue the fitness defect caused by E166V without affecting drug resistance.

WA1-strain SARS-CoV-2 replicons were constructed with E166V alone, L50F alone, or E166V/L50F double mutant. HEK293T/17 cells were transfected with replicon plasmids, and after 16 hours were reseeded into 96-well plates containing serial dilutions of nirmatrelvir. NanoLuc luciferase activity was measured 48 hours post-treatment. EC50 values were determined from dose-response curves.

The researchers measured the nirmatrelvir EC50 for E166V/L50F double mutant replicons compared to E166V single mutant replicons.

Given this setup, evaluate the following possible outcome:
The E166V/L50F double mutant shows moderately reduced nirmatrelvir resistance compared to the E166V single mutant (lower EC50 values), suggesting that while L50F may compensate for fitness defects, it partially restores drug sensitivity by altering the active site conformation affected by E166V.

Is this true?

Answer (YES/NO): NO